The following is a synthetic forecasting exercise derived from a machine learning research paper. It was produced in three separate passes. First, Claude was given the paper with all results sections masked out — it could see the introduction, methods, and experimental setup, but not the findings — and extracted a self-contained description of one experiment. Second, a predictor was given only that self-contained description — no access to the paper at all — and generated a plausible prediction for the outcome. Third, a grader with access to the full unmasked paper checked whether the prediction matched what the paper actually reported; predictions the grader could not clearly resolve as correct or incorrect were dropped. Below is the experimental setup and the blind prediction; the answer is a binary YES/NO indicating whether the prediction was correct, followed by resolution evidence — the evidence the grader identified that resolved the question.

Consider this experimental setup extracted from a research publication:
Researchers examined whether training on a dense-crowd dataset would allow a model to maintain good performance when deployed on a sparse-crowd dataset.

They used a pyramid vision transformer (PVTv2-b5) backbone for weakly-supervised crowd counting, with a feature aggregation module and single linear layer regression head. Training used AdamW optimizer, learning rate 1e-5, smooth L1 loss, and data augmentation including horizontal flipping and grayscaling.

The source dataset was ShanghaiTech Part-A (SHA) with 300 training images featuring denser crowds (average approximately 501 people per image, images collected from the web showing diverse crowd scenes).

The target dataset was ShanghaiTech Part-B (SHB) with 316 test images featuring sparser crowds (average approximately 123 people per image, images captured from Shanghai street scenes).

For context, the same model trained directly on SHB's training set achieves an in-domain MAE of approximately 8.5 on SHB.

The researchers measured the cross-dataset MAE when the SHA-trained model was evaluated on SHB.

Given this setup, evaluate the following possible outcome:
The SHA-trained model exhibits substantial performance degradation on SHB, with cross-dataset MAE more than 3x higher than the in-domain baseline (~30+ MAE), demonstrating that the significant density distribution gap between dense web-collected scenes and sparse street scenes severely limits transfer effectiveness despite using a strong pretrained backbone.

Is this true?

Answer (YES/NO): NO